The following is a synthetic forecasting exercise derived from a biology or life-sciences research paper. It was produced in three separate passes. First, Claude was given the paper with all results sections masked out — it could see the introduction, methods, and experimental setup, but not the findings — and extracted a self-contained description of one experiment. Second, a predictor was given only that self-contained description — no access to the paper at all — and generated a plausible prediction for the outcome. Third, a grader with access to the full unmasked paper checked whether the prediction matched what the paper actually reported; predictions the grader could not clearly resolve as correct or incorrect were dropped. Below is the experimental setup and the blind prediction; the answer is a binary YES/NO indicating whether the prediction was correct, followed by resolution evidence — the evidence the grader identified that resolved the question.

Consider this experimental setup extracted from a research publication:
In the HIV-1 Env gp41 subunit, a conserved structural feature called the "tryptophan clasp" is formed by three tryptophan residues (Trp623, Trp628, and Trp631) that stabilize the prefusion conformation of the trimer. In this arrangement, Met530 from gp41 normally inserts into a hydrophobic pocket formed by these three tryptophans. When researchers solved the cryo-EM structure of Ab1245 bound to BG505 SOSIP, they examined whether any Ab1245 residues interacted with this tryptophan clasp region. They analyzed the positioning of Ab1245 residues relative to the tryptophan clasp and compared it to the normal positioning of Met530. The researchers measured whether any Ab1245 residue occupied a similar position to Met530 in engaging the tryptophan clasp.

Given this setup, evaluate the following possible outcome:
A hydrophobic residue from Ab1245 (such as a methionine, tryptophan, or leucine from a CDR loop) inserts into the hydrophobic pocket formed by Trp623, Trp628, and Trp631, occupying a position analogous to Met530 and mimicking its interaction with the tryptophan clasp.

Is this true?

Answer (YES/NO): YES